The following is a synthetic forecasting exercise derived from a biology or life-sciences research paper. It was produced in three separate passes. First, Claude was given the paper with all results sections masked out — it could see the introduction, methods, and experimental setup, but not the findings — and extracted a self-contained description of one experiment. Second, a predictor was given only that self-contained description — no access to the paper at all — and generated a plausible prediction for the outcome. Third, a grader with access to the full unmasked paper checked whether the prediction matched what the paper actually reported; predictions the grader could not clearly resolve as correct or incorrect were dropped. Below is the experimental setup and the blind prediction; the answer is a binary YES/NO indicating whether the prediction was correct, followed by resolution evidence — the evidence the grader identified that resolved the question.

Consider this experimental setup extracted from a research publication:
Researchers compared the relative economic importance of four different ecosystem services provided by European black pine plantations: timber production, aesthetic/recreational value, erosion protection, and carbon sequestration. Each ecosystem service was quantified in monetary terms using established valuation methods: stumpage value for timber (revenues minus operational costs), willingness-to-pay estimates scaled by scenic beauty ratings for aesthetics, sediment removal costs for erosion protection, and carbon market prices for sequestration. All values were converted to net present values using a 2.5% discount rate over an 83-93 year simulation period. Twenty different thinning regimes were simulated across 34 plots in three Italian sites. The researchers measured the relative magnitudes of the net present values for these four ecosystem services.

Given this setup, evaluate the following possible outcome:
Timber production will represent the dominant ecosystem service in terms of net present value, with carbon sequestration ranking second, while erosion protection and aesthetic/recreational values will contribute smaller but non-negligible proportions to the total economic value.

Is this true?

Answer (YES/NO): NO